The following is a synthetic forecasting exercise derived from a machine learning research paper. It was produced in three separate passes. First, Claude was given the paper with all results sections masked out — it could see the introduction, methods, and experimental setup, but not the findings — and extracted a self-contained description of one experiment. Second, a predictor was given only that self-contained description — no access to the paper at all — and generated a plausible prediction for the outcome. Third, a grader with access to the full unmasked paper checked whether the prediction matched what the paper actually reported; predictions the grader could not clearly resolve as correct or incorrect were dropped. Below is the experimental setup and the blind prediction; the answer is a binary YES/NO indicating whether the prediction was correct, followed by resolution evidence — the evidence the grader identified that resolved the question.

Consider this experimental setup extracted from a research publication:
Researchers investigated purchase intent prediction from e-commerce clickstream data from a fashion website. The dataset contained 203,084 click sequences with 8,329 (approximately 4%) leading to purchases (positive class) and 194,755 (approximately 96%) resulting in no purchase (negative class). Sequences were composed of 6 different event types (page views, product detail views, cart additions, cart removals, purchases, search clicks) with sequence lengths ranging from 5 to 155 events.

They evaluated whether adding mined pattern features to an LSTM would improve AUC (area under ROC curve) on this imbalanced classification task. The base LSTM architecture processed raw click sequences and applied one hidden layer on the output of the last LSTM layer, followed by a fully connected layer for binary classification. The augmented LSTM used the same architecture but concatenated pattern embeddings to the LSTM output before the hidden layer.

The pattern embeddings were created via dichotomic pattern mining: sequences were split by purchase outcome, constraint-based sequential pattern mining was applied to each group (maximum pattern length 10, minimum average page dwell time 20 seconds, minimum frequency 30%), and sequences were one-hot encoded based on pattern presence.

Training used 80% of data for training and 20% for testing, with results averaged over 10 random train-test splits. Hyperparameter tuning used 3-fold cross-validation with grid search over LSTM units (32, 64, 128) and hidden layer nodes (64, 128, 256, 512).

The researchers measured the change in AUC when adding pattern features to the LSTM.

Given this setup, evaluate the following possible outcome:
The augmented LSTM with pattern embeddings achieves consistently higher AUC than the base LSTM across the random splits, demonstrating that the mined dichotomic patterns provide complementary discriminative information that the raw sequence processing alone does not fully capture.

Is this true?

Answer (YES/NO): YES